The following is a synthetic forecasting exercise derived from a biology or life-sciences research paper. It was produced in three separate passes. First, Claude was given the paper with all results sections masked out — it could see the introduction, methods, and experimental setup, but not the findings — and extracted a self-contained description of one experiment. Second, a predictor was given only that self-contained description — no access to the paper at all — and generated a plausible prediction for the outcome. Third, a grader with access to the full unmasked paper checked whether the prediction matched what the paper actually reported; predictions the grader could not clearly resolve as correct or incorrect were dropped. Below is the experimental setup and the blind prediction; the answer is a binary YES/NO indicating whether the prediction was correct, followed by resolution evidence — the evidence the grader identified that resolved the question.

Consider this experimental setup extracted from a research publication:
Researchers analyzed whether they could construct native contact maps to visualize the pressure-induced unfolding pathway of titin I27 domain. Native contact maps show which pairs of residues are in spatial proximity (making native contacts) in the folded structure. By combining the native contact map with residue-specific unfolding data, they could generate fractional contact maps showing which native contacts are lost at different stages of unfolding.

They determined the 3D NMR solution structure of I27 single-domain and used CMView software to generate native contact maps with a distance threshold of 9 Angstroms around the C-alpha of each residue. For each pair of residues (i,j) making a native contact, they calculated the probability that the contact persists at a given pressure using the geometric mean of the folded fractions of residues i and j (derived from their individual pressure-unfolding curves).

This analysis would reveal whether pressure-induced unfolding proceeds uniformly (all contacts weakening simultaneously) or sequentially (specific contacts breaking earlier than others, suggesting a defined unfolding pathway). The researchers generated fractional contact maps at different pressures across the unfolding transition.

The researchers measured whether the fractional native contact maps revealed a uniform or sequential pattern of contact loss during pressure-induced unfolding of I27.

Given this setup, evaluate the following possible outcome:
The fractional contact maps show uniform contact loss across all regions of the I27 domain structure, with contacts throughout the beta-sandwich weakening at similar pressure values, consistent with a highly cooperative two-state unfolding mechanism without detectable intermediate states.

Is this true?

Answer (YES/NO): NO